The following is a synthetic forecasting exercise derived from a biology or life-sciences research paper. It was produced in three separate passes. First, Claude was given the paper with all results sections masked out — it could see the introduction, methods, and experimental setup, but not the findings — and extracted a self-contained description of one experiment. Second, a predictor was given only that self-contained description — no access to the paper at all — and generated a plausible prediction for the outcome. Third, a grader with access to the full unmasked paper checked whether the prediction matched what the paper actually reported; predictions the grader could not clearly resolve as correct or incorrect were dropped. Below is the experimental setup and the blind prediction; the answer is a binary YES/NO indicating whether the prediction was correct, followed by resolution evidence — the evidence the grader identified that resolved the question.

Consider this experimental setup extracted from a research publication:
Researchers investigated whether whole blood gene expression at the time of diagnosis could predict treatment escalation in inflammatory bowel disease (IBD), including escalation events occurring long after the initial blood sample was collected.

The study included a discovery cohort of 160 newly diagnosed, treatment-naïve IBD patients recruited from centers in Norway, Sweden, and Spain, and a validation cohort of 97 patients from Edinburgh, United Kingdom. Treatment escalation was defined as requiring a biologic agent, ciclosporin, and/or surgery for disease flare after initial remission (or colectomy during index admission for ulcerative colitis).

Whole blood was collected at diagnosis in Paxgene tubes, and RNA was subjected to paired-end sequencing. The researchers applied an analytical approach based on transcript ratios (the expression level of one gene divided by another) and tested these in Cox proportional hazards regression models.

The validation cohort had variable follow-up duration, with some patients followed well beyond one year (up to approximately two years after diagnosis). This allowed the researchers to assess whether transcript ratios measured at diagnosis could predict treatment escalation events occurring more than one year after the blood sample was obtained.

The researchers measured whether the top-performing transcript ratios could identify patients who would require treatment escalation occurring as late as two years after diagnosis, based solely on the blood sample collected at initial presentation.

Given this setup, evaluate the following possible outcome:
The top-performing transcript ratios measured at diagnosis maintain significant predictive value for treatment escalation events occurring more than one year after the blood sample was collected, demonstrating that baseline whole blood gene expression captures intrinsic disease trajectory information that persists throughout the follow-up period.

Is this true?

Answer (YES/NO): YES